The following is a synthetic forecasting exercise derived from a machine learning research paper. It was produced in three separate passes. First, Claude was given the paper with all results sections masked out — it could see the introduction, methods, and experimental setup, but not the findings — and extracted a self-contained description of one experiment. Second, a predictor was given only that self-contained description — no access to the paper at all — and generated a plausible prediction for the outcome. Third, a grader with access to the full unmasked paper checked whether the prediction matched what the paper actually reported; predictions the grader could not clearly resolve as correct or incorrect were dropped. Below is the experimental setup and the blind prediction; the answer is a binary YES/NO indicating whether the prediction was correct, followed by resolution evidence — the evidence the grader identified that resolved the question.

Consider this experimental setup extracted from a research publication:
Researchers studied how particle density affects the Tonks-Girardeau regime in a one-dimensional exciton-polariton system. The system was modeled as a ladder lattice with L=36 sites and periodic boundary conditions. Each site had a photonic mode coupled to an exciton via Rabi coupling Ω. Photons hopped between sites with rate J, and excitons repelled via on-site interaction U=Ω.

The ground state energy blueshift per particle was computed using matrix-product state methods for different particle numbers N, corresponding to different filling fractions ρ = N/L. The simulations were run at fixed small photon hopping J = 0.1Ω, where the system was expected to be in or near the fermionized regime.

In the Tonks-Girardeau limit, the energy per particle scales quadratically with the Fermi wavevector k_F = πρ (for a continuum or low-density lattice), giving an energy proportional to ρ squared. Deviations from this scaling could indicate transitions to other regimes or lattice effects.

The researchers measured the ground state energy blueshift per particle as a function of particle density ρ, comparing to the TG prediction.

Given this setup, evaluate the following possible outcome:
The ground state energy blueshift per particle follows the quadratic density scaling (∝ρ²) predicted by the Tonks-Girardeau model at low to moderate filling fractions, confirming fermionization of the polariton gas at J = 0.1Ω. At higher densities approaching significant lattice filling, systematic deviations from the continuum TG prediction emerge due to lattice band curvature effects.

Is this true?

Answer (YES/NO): NO